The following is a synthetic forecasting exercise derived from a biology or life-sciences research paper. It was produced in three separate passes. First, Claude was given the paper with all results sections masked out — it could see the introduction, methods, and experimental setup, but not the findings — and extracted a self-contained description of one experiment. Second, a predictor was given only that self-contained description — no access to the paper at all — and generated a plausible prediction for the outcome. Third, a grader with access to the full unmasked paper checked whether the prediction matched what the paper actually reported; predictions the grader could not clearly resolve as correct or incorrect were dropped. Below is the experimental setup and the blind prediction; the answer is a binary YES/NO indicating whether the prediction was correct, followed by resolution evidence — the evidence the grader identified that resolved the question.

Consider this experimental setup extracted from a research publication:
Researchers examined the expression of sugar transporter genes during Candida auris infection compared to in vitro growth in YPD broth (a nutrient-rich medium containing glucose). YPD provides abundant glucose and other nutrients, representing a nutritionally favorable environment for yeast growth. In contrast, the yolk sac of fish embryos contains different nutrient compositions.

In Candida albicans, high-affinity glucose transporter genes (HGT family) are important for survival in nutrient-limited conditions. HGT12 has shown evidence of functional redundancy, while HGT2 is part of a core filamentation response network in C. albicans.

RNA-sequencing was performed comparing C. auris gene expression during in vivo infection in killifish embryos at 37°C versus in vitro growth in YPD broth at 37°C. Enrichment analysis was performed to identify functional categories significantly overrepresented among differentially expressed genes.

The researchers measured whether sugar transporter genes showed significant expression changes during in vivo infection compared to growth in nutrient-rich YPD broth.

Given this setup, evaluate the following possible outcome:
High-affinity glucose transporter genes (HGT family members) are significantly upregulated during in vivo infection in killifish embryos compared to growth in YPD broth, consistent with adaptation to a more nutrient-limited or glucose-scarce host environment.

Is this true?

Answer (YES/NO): YES